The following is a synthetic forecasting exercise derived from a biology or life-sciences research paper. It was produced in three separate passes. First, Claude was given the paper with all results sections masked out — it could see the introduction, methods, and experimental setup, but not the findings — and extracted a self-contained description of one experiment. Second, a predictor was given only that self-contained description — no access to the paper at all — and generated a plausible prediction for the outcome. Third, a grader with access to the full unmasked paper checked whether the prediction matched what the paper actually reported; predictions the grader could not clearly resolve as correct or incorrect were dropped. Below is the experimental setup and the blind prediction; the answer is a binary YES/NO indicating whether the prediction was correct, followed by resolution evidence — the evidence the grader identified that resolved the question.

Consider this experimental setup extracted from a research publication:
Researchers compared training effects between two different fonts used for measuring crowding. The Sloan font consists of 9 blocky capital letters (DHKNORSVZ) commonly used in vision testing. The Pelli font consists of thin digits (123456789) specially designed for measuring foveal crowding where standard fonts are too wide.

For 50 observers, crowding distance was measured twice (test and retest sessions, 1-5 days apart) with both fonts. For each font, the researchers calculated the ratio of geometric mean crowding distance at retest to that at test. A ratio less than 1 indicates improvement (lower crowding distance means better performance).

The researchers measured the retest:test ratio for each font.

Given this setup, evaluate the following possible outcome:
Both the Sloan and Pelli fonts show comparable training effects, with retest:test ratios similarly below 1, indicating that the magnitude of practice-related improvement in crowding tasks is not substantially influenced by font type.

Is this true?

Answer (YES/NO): NO